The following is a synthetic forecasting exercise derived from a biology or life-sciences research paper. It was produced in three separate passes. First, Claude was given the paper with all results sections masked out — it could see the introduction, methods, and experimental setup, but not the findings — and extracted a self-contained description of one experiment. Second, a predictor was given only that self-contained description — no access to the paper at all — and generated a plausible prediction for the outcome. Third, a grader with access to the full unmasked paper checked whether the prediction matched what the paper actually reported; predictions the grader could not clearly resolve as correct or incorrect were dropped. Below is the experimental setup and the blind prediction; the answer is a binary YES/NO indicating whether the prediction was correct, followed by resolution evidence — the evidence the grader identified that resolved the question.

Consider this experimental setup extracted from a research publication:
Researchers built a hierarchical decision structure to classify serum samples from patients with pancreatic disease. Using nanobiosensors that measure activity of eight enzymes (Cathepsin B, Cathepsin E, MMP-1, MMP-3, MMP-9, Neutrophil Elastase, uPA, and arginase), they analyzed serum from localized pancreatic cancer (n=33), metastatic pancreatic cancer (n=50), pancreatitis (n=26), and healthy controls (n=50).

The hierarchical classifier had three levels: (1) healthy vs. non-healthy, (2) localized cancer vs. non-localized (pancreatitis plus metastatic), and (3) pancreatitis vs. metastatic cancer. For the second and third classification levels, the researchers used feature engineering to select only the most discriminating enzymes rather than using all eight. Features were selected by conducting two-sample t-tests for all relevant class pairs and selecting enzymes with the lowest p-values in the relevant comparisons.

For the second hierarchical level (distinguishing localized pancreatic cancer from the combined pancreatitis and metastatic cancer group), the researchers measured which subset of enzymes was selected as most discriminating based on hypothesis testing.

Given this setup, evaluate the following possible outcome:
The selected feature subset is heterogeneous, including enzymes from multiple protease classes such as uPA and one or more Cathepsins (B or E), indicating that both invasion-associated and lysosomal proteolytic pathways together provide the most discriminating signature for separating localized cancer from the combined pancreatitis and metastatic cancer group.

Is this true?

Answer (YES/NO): YES